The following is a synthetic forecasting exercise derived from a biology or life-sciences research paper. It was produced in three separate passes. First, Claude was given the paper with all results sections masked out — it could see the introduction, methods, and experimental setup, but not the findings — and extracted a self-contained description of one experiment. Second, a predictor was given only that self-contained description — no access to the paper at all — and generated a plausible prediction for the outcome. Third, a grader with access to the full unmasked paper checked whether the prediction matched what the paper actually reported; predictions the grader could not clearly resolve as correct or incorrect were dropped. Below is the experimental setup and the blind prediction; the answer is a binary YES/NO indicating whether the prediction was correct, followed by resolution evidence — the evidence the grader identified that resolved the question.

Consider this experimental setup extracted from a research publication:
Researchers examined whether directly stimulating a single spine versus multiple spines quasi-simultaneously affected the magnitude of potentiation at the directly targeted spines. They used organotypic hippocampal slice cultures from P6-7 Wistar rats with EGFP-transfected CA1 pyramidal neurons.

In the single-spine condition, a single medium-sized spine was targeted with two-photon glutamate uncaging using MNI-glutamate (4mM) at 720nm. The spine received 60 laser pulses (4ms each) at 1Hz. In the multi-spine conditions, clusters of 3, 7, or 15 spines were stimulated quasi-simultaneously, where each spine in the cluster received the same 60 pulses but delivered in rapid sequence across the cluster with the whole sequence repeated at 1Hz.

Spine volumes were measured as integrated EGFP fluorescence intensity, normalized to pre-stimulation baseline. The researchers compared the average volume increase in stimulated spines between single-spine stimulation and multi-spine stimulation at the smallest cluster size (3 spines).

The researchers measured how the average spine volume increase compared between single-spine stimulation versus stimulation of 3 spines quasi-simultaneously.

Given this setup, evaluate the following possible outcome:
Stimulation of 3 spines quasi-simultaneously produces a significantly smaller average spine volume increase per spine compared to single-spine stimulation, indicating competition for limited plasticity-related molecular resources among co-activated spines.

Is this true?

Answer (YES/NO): NO